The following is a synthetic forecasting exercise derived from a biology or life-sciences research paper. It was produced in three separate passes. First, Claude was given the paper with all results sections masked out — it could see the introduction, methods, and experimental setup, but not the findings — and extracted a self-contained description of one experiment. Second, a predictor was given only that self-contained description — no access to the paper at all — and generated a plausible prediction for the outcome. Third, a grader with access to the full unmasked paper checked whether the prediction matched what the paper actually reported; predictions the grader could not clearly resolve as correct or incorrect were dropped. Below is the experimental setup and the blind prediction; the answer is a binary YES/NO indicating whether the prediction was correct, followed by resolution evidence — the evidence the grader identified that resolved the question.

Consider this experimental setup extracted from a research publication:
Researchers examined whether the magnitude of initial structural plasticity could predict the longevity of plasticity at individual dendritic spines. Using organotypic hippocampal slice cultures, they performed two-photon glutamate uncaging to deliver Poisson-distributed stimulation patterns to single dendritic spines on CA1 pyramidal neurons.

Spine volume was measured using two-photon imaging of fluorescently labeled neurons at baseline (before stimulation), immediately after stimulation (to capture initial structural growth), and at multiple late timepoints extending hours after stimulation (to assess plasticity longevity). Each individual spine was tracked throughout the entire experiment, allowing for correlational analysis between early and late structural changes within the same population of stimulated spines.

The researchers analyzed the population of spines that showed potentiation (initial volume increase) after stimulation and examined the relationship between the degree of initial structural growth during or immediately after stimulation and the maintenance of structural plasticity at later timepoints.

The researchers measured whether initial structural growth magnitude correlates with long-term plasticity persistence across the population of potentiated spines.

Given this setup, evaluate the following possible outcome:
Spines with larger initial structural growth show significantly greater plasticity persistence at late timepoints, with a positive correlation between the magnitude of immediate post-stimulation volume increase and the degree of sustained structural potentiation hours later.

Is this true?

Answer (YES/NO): NO